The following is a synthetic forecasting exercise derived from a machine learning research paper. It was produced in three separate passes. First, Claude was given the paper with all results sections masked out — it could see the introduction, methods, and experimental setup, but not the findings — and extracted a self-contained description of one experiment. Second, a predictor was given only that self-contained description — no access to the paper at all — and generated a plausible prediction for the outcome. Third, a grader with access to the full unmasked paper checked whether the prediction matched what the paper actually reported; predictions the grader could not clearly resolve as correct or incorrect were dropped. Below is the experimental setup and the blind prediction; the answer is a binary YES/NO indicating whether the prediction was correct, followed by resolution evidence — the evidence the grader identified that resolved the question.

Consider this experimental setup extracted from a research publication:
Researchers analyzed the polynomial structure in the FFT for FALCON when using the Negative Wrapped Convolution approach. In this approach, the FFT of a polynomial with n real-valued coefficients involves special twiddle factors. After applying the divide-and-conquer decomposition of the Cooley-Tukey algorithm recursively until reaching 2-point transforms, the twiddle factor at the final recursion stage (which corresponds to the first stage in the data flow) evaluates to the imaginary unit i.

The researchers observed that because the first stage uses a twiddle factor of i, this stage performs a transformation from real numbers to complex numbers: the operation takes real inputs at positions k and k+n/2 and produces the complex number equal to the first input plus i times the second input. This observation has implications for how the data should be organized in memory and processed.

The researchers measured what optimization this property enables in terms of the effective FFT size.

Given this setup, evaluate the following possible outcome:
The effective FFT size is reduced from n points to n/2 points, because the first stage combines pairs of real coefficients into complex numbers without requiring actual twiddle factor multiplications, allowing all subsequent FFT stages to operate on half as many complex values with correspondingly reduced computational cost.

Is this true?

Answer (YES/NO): YES